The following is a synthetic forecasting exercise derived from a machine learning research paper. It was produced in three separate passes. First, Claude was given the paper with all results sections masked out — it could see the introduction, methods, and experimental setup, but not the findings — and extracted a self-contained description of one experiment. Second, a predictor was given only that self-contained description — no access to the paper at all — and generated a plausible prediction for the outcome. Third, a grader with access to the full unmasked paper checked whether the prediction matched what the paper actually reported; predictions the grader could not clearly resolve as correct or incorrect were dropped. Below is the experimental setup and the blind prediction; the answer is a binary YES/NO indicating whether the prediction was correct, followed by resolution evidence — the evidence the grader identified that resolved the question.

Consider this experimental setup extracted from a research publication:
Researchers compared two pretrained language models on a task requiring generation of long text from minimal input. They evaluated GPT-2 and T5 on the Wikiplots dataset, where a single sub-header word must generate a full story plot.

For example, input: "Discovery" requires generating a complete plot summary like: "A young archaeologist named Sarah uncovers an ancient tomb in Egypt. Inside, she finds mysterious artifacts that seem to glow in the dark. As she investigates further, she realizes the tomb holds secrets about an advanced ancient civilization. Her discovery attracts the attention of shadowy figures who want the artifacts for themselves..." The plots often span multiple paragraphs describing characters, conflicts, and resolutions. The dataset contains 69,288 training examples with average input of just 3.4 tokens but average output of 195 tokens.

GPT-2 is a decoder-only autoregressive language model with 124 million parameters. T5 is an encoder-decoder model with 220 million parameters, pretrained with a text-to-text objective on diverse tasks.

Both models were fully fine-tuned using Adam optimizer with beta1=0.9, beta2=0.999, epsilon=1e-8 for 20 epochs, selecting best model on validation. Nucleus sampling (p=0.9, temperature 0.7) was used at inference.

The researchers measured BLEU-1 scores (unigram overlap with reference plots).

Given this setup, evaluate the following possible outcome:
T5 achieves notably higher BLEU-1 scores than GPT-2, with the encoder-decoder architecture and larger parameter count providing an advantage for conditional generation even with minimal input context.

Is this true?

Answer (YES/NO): NO